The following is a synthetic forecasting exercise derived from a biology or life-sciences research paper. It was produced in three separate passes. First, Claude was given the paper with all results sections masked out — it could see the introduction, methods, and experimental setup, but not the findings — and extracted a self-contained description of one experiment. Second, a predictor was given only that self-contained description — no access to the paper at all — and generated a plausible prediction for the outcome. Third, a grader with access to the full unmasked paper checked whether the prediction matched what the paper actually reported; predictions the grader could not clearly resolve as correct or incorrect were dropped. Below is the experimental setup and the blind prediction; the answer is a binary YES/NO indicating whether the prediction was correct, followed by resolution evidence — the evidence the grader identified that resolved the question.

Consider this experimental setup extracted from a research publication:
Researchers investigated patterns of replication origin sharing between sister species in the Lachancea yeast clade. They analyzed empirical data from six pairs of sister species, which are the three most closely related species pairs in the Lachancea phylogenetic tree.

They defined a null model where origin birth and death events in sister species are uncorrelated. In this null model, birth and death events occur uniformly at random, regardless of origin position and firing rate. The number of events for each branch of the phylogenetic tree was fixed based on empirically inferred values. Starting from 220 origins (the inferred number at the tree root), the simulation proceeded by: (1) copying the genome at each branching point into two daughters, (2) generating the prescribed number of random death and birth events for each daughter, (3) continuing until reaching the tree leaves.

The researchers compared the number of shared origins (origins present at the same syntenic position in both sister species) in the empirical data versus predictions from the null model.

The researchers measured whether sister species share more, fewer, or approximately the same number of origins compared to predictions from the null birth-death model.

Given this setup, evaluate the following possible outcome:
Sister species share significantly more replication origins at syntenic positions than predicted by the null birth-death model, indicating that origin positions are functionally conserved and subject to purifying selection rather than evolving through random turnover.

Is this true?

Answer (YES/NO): NO